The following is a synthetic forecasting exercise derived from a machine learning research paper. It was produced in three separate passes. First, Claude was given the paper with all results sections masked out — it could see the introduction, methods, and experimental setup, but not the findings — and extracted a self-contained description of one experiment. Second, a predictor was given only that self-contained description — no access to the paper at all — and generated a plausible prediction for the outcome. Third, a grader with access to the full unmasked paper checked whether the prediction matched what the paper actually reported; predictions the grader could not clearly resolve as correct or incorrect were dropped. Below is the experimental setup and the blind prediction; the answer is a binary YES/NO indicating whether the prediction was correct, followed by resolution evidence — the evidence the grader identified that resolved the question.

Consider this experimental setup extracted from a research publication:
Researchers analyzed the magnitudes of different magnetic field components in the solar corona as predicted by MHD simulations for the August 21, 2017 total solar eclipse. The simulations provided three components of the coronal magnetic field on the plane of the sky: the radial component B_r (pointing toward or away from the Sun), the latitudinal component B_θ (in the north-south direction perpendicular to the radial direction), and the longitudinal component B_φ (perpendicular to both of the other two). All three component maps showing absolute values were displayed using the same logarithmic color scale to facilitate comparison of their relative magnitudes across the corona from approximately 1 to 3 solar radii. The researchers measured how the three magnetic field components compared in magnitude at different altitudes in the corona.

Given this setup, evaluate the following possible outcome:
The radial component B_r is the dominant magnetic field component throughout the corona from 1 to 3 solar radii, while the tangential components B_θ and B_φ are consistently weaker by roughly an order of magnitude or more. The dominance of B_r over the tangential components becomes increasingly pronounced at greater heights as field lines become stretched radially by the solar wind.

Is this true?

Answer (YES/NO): NO